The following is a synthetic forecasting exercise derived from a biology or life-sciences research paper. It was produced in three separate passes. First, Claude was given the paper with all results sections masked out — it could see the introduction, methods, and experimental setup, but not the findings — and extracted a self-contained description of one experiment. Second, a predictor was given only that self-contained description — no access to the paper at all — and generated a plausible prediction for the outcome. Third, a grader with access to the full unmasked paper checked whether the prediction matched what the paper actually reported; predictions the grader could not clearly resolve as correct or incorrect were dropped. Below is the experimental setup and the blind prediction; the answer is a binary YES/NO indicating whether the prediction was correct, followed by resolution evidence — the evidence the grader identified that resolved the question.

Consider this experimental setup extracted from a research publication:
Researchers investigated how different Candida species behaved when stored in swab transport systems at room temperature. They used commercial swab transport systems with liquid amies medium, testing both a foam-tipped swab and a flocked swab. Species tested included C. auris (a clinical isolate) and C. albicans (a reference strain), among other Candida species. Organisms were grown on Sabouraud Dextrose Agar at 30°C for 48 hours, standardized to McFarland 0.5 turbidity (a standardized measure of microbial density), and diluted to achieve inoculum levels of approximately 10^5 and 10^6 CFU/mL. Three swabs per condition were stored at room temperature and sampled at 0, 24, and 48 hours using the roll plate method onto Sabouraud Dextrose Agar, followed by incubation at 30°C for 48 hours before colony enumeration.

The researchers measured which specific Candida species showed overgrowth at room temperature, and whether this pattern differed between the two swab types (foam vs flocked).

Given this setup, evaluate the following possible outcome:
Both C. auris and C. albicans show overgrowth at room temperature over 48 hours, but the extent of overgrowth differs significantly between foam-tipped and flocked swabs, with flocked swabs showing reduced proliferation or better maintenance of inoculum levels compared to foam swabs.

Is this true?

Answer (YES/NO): NO